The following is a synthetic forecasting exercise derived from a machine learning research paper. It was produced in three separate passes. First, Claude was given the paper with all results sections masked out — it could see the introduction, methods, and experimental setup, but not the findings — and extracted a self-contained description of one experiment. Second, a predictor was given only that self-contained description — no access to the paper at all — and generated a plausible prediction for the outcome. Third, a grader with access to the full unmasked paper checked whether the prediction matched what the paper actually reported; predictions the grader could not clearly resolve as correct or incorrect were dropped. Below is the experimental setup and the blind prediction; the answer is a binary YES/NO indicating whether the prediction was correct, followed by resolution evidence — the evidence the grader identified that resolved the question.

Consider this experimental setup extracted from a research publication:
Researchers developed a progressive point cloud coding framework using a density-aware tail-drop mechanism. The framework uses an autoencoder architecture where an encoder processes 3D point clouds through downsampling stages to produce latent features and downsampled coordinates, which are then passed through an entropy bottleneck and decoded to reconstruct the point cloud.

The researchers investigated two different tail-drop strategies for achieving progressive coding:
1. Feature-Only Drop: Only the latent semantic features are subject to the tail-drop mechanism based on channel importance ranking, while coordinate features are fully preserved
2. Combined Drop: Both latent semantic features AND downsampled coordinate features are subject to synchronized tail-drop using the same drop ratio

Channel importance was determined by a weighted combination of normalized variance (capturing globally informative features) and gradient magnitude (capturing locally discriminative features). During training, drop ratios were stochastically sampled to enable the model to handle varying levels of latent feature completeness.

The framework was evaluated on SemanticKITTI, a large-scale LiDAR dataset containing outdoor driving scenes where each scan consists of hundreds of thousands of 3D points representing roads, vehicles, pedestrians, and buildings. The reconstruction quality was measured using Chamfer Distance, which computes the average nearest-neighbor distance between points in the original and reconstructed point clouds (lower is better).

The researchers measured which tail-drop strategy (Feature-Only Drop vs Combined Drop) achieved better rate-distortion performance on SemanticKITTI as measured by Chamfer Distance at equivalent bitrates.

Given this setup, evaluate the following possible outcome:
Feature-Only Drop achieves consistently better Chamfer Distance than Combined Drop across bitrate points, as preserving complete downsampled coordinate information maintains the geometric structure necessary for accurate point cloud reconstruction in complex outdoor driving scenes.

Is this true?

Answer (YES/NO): NO